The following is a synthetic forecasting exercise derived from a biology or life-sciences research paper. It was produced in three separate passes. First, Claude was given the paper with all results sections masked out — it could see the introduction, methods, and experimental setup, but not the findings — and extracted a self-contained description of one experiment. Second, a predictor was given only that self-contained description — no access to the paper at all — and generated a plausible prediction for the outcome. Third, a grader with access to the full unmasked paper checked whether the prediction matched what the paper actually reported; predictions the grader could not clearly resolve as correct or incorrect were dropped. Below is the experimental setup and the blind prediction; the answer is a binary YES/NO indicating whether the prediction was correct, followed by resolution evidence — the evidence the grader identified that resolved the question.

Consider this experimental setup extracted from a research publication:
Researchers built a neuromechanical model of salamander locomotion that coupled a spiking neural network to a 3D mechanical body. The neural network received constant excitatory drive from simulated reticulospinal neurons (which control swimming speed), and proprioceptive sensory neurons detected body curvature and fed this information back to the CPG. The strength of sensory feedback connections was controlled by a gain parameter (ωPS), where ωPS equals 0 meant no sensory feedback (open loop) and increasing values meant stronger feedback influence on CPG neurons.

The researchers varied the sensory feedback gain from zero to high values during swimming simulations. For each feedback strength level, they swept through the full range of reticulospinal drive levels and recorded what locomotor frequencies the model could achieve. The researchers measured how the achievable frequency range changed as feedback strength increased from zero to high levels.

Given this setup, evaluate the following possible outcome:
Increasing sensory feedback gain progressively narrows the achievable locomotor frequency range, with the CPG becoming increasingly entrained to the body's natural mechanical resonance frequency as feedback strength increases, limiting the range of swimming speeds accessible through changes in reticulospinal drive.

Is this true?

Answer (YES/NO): YES